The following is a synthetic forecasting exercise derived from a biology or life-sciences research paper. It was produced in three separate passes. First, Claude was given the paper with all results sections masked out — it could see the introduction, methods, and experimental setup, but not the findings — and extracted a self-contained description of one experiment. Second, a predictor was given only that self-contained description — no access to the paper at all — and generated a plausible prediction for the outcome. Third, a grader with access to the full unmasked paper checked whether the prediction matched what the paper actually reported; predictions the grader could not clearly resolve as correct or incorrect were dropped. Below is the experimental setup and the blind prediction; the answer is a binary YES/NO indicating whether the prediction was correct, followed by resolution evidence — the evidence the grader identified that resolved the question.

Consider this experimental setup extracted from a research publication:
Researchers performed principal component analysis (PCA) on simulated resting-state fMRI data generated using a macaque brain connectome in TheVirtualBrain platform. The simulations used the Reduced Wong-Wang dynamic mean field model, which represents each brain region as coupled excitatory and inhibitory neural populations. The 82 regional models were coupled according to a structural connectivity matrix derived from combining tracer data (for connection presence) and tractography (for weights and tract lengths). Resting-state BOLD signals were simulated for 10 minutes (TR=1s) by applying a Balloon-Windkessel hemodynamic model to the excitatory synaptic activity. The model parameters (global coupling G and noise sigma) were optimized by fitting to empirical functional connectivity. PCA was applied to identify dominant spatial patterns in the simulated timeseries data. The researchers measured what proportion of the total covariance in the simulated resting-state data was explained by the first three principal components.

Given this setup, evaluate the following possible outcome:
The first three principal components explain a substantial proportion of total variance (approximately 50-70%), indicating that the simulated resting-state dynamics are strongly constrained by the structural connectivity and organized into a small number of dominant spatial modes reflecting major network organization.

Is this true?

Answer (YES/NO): NO